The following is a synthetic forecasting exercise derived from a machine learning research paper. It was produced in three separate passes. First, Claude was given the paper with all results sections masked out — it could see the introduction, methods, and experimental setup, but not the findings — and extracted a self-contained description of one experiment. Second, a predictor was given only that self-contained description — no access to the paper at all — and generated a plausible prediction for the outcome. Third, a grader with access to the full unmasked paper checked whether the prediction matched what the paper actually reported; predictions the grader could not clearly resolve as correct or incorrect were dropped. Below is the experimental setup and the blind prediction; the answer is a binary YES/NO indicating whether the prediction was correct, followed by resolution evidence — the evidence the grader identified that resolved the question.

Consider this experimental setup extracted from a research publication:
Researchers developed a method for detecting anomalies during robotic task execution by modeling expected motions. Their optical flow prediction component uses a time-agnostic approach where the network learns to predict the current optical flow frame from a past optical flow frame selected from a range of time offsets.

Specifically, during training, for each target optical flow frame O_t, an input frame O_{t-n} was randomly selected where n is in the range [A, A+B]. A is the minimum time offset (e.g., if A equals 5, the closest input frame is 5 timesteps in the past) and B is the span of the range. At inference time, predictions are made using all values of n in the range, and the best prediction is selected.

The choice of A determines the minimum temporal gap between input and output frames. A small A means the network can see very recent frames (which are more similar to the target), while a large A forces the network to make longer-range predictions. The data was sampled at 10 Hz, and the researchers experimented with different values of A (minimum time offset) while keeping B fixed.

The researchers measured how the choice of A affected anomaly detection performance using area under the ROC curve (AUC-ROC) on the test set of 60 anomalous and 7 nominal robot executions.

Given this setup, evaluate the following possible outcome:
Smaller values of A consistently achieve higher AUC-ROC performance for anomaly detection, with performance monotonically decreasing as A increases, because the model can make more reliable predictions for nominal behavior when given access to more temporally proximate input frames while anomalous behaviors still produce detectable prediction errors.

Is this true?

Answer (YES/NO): NO